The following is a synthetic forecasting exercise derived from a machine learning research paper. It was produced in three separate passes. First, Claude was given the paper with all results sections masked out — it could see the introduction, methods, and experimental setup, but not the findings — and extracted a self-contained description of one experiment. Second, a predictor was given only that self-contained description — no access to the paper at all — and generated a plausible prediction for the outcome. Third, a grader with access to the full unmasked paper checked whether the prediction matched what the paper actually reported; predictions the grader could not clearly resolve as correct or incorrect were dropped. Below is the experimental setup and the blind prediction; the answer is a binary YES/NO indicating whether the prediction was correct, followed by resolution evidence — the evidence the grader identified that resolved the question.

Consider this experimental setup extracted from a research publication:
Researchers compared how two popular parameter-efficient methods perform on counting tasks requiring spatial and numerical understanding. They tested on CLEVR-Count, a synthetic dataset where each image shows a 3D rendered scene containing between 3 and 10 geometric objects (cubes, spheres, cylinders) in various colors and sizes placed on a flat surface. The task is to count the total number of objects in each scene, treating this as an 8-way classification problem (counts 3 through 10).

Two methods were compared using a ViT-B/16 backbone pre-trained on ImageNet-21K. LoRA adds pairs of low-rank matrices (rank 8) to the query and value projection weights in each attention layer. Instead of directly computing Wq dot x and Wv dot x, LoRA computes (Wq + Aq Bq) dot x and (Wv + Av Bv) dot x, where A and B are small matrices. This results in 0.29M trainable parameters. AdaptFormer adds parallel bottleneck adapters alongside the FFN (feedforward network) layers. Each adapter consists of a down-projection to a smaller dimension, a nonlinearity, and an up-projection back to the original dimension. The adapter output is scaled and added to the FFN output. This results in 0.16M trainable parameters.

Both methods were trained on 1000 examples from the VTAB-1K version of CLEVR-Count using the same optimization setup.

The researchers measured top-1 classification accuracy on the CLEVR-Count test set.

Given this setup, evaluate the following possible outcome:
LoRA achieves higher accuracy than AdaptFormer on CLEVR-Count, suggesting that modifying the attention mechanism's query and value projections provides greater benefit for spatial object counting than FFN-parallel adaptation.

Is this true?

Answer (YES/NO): YES